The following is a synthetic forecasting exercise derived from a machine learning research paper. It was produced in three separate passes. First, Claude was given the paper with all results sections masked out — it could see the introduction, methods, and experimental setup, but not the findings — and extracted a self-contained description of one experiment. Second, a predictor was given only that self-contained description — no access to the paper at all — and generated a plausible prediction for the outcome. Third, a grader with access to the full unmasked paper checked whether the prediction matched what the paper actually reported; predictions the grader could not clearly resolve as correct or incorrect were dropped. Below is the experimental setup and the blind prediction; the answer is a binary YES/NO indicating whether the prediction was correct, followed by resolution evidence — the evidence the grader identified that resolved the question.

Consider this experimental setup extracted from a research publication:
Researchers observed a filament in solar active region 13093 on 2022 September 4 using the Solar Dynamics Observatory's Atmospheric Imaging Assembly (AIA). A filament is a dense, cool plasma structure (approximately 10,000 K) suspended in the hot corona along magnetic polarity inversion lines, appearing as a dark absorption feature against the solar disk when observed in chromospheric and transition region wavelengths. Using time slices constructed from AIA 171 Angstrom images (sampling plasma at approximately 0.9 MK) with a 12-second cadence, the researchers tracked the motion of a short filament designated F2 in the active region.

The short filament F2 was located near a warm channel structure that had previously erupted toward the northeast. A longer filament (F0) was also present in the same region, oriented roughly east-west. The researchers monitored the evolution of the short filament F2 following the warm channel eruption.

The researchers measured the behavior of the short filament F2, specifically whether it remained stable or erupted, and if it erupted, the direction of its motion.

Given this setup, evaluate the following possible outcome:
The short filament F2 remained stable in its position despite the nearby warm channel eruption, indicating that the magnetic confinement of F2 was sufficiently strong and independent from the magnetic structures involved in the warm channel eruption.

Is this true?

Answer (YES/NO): NO